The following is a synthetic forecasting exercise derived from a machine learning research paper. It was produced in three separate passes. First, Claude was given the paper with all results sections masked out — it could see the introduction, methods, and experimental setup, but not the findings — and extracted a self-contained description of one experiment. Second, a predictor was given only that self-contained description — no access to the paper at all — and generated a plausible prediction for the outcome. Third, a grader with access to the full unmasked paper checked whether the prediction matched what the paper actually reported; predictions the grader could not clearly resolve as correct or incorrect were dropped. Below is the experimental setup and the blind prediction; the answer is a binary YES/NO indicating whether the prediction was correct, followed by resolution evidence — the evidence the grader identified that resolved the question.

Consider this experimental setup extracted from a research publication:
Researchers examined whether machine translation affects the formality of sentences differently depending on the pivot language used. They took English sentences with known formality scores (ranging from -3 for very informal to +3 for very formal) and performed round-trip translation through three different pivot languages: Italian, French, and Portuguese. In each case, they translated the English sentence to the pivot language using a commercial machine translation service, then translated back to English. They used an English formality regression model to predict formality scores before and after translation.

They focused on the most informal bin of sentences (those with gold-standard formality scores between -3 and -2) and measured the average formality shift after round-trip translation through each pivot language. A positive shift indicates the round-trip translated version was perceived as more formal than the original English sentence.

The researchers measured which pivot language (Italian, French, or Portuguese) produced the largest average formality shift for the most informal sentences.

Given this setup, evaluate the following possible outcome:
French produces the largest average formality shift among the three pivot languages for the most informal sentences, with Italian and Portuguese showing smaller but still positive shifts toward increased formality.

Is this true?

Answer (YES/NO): YES